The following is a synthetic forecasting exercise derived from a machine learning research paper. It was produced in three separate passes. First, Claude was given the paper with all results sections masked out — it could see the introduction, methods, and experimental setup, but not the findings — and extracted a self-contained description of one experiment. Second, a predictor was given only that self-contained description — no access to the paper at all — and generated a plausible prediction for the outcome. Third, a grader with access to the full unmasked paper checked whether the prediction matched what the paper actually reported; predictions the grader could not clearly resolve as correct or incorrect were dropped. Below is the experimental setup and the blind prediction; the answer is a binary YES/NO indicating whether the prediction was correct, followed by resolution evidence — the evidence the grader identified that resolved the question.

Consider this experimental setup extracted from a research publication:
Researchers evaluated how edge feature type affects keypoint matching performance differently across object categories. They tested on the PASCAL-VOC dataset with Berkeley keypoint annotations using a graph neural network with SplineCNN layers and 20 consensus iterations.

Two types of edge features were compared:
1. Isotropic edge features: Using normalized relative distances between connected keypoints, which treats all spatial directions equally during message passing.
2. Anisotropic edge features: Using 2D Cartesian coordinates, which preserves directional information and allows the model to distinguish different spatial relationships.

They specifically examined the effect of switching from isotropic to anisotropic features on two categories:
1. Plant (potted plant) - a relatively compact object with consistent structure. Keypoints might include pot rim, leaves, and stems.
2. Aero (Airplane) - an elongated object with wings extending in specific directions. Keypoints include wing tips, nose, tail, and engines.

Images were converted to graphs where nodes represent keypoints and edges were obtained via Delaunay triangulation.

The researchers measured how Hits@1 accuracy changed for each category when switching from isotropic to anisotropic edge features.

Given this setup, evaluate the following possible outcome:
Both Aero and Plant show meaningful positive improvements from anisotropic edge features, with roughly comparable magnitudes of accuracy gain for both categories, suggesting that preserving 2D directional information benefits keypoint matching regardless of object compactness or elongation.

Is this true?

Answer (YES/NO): NO